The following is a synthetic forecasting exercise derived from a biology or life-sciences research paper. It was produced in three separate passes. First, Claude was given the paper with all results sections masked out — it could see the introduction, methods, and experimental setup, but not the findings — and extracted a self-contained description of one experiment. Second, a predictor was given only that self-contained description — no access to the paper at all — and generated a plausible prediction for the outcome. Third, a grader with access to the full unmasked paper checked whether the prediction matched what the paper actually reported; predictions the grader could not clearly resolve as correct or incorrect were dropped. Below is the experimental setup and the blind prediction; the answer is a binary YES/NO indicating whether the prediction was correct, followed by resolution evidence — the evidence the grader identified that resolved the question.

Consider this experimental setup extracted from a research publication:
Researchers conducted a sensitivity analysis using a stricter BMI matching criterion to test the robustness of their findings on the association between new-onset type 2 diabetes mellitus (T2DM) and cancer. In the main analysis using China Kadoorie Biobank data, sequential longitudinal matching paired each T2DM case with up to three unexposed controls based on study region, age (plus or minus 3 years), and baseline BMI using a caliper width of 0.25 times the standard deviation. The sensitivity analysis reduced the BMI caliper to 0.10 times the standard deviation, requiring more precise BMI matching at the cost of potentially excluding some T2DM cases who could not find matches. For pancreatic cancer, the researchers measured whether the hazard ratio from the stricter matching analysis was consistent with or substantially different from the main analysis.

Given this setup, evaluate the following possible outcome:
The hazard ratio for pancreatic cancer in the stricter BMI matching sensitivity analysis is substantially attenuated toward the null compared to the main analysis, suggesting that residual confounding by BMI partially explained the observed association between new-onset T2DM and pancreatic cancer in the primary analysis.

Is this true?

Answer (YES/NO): NO